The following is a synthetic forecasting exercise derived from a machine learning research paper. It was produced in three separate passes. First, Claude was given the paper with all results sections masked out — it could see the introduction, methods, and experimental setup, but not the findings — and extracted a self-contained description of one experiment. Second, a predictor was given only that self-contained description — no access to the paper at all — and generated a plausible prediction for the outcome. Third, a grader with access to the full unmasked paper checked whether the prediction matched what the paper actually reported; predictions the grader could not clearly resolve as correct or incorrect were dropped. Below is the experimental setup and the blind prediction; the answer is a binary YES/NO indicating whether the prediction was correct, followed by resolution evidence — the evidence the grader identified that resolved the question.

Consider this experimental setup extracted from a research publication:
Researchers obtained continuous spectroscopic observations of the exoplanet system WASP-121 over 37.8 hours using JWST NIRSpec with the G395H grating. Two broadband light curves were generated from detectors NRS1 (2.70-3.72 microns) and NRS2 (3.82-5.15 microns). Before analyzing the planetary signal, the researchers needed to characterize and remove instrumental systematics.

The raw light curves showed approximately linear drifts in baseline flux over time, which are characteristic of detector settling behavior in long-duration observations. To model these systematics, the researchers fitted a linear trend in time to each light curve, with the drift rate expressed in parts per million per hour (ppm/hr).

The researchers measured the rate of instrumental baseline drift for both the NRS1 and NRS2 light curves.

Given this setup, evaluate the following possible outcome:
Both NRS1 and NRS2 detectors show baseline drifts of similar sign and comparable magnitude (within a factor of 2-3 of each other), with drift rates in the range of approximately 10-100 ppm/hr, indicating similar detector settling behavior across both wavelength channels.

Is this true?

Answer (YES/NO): NO